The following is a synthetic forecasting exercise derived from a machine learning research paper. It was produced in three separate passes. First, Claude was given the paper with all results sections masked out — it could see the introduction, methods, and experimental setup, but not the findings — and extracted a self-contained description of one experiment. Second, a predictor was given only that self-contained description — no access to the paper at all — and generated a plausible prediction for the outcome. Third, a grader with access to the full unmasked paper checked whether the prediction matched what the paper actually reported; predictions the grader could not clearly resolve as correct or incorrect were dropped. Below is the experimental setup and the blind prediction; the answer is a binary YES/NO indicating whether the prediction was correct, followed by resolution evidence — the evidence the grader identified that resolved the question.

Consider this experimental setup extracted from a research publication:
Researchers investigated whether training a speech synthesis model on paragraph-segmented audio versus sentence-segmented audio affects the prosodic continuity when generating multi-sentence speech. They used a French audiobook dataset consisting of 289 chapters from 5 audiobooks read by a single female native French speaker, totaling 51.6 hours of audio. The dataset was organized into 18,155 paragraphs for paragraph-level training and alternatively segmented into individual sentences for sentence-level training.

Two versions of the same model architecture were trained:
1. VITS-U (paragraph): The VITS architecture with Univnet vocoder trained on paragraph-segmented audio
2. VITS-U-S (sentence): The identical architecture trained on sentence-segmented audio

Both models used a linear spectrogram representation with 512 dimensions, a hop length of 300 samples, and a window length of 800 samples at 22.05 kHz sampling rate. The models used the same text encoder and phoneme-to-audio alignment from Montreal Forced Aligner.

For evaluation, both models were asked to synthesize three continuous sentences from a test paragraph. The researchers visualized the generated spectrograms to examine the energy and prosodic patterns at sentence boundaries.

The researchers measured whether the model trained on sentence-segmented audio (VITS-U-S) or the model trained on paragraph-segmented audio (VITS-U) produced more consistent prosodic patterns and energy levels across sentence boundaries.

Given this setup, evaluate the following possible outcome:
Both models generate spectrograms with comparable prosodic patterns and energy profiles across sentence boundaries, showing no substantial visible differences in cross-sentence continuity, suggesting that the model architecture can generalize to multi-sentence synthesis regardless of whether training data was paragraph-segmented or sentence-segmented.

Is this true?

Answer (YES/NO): NO